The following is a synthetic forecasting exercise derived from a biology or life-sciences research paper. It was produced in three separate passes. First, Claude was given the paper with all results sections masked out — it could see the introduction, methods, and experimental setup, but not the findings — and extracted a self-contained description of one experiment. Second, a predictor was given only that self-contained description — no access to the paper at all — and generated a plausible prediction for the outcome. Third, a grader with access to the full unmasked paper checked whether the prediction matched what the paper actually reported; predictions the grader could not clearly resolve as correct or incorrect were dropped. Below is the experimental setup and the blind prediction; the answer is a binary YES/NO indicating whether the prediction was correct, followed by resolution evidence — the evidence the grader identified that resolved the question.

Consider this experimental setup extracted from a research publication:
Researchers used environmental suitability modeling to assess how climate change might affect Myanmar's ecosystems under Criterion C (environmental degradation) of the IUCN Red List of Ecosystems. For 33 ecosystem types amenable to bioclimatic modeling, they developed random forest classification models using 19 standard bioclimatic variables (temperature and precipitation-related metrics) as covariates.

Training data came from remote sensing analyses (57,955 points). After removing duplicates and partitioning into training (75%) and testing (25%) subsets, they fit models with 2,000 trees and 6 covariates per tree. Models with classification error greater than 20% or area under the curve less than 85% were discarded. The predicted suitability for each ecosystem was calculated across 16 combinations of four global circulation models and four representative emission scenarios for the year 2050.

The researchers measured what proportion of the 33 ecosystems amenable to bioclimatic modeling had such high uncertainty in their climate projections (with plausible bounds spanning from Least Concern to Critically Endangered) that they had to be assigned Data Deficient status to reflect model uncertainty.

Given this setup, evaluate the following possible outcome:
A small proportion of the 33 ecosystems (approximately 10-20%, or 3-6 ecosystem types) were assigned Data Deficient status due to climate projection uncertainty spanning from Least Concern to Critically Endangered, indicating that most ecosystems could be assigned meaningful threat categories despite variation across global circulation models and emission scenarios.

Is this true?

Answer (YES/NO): NO